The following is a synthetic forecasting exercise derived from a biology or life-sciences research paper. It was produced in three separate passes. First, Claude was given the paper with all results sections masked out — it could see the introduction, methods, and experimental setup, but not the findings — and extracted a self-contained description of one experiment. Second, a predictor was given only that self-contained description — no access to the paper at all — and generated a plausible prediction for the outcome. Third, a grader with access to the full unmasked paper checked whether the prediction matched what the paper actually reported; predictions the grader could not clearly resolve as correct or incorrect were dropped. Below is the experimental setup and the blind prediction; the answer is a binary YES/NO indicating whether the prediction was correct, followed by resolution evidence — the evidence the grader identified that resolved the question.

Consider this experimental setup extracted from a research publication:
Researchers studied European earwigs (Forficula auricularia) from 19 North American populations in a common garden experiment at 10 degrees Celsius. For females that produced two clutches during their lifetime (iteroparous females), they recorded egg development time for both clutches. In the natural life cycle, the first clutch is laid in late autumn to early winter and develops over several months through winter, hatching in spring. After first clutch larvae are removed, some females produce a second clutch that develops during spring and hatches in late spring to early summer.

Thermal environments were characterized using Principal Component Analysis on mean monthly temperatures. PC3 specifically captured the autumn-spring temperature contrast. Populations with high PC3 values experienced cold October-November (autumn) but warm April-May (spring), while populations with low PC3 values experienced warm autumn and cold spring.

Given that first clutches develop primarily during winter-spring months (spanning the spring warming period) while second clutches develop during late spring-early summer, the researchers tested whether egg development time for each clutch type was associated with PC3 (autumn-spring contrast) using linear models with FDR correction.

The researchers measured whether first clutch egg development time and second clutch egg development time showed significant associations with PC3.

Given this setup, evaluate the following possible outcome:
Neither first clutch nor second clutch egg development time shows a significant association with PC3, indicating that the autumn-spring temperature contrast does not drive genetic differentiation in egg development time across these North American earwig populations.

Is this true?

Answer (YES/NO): NO